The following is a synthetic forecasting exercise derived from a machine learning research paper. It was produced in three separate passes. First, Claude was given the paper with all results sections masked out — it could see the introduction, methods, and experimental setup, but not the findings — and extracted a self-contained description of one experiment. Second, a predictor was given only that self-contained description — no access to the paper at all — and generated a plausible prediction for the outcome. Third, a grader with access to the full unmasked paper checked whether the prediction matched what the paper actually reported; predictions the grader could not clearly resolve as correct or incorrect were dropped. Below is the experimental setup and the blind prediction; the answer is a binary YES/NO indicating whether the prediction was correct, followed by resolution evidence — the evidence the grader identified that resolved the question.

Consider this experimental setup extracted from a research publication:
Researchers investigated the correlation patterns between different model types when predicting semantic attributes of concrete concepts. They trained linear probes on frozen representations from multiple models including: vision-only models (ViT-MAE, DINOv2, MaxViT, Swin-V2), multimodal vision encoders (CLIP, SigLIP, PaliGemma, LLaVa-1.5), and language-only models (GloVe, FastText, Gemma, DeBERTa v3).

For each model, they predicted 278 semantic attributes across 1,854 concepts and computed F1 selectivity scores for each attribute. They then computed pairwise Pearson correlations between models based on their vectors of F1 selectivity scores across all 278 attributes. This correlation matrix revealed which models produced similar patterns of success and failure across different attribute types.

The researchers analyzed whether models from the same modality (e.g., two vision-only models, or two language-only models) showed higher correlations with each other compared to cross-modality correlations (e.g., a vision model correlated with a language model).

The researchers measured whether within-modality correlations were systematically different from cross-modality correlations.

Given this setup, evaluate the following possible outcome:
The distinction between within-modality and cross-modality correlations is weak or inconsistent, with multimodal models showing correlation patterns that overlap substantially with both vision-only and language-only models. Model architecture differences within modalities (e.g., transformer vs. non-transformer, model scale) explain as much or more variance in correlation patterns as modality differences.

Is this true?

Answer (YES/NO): NO